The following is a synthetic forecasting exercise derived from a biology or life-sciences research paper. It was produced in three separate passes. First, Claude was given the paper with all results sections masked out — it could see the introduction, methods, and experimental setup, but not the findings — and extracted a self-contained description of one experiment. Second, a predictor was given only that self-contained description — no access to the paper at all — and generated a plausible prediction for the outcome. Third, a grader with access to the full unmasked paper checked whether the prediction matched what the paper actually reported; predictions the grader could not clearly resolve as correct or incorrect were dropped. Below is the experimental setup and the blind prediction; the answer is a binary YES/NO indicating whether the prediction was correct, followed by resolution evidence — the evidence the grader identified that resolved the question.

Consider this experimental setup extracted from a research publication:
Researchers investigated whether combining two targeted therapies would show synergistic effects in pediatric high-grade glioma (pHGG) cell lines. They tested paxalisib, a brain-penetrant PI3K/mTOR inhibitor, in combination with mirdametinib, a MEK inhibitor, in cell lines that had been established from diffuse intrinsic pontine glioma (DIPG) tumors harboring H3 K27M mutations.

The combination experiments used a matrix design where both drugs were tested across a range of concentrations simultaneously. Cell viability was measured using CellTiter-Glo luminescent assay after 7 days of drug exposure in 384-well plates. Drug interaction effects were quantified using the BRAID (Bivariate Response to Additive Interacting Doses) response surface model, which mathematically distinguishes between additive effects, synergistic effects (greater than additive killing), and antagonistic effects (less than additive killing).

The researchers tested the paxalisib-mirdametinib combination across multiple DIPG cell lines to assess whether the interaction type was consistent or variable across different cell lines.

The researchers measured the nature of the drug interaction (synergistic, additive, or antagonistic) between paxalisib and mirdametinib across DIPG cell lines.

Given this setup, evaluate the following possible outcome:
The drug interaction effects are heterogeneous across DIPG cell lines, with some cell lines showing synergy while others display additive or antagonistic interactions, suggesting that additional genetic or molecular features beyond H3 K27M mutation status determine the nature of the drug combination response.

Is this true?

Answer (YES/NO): YES